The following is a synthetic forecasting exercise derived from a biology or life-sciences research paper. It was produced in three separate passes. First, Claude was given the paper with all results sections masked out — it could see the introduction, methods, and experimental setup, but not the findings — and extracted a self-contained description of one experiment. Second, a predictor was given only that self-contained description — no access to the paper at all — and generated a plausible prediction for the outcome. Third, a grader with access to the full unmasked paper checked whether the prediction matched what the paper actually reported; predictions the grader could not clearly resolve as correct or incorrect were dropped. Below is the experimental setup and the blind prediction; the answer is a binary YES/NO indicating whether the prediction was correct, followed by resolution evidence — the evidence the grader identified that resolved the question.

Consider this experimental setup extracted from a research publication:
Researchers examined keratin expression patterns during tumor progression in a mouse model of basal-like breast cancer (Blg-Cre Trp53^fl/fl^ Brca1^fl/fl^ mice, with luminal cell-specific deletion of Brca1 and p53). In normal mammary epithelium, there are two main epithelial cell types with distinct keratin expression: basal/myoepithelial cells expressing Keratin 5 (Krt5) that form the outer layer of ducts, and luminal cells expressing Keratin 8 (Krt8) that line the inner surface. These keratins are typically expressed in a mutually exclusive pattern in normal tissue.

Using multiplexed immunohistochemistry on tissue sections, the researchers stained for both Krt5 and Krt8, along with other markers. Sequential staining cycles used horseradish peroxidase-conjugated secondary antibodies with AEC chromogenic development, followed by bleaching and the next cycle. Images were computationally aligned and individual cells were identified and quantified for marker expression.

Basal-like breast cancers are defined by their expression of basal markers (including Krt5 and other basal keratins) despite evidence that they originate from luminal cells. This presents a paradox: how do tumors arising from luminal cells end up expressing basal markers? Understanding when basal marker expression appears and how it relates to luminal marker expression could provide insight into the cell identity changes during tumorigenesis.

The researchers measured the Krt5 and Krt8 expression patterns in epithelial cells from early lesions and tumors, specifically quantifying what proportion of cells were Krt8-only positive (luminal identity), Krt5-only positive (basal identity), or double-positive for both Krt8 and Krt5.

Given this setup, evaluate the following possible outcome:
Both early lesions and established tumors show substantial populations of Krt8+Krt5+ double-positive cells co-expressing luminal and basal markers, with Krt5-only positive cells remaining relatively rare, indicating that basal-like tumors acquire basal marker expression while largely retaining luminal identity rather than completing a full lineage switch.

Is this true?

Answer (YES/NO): NO